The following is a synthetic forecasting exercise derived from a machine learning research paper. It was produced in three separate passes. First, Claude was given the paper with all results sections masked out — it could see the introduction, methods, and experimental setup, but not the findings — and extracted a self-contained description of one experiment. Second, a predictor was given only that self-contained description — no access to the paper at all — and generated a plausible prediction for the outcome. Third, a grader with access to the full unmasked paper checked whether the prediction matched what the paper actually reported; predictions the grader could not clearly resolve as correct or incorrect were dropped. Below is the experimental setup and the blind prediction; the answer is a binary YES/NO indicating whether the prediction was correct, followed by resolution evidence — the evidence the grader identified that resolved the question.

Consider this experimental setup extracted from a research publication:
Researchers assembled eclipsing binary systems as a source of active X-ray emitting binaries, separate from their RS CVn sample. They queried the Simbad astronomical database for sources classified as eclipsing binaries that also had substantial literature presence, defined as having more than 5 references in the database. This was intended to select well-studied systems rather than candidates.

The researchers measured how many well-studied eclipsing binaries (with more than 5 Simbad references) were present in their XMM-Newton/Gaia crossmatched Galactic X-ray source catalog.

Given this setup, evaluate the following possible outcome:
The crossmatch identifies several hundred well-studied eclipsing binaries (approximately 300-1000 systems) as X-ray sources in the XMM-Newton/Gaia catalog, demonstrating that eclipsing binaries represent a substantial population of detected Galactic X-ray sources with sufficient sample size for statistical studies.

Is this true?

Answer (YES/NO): NO